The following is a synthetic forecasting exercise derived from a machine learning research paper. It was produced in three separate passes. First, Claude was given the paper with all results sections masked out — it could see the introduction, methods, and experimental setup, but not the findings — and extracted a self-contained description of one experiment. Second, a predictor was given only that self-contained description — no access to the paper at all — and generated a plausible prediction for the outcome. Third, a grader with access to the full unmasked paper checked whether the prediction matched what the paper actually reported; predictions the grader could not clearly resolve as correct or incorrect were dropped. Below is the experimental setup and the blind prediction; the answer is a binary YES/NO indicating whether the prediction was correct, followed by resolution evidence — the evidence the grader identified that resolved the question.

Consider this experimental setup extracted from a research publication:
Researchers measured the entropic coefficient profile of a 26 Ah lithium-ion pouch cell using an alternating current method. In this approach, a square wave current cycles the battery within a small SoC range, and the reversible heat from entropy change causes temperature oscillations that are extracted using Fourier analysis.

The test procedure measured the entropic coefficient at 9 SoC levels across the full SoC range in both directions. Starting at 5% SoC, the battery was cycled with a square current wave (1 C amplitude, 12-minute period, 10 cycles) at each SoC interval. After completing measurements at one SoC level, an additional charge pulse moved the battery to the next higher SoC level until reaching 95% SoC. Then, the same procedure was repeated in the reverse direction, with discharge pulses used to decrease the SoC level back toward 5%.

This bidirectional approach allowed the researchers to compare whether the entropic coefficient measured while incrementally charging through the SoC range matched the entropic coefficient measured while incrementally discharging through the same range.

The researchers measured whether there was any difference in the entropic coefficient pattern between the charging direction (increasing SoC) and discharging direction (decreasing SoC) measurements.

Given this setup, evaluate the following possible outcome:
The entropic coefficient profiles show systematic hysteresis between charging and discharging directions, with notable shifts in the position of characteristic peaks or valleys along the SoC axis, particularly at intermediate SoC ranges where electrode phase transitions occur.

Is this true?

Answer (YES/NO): NO